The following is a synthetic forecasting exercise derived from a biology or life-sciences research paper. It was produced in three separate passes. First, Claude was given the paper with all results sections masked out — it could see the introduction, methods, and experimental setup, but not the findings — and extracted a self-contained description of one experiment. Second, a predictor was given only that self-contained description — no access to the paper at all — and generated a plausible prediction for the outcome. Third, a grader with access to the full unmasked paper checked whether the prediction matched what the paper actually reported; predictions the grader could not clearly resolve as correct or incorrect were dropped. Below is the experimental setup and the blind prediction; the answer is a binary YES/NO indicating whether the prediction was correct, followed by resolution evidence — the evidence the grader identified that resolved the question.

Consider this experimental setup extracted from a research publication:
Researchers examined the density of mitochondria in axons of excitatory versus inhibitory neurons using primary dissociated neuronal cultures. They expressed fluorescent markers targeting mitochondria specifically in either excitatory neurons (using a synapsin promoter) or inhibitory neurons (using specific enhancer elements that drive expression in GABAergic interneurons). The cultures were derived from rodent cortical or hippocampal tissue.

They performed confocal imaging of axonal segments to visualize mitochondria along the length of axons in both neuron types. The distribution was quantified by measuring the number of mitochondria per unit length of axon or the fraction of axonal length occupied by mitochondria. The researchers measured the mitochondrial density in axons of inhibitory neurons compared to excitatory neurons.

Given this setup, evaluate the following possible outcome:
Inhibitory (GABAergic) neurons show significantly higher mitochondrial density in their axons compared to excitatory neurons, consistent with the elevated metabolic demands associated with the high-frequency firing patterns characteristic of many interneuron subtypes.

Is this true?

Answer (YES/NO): YES